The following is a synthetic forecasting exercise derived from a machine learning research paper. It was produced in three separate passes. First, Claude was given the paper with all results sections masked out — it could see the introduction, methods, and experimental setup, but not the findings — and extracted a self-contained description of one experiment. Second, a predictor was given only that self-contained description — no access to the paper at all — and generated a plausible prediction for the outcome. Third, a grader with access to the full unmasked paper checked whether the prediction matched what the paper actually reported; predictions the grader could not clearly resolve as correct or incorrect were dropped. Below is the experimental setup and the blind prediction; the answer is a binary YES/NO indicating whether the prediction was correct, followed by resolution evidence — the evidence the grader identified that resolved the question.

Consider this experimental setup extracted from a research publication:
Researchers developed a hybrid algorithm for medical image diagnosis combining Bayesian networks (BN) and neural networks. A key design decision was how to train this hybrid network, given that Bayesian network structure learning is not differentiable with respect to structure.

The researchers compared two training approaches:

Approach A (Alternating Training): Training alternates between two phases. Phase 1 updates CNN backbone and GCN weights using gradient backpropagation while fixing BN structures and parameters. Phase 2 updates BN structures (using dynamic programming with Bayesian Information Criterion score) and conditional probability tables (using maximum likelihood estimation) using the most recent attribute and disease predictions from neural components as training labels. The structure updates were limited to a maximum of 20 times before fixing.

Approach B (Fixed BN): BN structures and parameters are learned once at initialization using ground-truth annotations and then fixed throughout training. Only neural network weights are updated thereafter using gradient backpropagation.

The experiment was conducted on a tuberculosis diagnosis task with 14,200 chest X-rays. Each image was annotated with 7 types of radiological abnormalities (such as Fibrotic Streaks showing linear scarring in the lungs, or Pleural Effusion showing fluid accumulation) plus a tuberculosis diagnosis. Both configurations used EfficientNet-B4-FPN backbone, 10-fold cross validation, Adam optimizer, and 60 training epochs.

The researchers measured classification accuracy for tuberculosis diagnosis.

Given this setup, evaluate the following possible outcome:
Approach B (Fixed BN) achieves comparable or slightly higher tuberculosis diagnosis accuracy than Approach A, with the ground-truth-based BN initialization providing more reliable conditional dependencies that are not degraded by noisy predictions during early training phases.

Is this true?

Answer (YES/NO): NO